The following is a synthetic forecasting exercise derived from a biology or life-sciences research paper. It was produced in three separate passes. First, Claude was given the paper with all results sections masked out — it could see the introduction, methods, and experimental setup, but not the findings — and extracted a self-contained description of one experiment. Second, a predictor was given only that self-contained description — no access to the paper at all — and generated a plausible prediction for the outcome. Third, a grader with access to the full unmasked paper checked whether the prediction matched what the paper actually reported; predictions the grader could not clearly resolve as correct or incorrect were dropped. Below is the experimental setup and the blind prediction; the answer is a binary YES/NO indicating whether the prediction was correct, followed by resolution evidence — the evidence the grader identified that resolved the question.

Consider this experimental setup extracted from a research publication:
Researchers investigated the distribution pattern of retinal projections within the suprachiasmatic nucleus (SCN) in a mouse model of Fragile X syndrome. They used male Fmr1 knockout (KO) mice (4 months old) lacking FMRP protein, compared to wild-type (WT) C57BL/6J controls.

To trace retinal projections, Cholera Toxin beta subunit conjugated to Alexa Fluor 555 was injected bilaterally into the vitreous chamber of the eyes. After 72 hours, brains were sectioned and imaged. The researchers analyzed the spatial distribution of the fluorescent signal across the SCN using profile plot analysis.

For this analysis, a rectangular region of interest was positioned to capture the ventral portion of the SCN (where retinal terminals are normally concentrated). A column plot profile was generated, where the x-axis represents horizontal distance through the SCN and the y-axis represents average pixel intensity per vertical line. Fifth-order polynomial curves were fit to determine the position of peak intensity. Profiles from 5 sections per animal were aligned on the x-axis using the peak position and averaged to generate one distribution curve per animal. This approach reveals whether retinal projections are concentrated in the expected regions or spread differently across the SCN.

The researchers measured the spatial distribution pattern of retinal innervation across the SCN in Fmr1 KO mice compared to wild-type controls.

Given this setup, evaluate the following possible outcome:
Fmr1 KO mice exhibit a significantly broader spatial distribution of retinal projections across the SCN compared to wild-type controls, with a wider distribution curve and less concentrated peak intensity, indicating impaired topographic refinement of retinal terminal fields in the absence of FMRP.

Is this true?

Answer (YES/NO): NO